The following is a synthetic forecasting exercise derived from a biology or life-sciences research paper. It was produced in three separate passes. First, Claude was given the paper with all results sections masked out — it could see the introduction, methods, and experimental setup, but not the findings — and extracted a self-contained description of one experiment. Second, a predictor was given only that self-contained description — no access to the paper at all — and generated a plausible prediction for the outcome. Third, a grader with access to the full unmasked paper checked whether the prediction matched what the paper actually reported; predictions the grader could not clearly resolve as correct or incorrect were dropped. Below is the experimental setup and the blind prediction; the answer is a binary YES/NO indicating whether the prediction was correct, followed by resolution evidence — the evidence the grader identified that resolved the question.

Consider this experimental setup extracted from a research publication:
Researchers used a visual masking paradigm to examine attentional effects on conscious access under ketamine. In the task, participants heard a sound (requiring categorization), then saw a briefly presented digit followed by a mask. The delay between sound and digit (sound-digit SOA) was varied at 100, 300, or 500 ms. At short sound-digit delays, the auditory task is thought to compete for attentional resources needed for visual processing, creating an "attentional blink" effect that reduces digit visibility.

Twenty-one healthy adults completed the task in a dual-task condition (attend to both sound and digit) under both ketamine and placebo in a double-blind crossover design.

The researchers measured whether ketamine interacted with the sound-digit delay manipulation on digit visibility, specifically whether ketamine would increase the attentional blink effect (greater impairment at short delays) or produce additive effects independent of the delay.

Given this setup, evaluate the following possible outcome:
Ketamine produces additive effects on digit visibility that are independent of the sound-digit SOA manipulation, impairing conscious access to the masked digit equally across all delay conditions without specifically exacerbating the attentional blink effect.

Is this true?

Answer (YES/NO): YES